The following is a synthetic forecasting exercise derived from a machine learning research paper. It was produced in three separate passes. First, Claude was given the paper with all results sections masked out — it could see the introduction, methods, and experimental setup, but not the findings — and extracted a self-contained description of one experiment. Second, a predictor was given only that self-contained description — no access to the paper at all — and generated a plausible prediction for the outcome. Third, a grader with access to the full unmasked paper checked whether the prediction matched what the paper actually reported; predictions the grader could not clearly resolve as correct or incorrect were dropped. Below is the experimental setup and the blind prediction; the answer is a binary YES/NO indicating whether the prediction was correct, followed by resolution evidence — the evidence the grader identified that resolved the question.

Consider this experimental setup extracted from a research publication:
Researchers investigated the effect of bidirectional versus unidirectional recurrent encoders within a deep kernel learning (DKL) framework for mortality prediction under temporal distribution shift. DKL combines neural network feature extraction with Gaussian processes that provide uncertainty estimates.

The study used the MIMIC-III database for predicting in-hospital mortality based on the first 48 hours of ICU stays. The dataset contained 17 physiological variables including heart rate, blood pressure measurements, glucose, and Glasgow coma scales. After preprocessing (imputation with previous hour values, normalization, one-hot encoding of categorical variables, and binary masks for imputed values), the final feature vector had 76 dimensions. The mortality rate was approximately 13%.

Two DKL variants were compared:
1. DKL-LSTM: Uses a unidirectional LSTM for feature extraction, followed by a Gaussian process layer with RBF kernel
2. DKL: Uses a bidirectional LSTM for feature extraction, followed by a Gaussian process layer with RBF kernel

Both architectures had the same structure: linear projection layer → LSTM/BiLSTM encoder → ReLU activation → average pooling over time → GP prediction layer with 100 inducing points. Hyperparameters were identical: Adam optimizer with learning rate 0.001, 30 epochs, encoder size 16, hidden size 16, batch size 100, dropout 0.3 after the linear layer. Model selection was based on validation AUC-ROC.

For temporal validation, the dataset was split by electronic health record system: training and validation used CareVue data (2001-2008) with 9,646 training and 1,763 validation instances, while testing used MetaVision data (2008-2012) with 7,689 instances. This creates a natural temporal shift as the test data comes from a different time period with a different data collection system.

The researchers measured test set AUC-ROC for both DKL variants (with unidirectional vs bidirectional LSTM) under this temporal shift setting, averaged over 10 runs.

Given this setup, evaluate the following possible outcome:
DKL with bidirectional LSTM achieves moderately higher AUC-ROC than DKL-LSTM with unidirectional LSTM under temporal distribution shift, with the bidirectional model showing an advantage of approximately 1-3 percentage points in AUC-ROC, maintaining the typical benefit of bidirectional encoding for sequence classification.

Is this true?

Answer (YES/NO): NO